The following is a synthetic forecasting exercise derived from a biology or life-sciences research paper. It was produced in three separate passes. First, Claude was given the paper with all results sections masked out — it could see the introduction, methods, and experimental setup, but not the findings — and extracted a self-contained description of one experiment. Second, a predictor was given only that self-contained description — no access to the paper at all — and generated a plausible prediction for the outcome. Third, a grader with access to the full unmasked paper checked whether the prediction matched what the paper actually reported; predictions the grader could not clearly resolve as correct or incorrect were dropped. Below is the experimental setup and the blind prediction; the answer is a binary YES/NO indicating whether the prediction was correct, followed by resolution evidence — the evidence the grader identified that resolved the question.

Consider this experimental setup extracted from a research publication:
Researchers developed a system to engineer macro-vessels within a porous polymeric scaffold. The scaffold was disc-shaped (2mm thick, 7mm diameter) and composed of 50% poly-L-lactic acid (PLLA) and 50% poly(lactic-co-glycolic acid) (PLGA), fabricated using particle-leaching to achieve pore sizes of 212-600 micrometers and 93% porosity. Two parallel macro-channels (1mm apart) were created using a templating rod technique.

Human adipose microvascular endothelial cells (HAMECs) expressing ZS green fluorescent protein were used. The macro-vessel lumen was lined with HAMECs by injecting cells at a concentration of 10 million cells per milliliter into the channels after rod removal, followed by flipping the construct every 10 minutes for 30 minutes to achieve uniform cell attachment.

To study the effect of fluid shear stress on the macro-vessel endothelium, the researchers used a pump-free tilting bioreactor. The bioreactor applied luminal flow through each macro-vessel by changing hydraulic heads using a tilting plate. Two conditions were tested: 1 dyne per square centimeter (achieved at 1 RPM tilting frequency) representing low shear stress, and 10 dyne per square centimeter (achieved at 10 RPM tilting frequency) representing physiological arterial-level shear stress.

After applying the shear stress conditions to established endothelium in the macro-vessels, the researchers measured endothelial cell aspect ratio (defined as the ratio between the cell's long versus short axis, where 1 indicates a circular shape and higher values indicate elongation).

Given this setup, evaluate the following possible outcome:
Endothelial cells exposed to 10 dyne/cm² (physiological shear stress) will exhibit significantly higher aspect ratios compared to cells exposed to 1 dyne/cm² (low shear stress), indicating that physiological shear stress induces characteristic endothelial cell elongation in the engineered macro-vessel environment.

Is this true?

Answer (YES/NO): NO